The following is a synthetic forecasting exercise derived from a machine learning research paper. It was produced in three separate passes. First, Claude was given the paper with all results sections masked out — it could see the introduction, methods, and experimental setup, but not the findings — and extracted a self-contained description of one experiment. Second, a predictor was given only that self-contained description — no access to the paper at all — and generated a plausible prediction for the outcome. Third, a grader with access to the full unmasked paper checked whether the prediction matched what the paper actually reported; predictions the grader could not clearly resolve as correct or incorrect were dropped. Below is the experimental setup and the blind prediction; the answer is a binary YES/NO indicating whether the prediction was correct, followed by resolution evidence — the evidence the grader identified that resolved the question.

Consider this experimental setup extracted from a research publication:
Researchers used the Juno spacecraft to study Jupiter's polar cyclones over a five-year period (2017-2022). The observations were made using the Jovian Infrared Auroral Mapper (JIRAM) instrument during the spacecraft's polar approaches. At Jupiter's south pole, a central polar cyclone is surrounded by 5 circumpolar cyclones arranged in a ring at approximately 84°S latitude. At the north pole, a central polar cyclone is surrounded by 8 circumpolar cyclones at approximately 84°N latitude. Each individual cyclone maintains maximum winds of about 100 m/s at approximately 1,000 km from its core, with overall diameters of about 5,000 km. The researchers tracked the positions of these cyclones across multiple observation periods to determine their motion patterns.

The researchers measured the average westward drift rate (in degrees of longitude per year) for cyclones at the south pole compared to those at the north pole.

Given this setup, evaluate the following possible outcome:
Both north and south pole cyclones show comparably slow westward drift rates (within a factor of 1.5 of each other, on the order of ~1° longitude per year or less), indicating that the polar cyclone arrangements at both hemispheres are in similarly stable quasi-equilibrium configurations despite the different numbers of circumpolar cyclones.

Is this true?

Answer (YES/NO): NO